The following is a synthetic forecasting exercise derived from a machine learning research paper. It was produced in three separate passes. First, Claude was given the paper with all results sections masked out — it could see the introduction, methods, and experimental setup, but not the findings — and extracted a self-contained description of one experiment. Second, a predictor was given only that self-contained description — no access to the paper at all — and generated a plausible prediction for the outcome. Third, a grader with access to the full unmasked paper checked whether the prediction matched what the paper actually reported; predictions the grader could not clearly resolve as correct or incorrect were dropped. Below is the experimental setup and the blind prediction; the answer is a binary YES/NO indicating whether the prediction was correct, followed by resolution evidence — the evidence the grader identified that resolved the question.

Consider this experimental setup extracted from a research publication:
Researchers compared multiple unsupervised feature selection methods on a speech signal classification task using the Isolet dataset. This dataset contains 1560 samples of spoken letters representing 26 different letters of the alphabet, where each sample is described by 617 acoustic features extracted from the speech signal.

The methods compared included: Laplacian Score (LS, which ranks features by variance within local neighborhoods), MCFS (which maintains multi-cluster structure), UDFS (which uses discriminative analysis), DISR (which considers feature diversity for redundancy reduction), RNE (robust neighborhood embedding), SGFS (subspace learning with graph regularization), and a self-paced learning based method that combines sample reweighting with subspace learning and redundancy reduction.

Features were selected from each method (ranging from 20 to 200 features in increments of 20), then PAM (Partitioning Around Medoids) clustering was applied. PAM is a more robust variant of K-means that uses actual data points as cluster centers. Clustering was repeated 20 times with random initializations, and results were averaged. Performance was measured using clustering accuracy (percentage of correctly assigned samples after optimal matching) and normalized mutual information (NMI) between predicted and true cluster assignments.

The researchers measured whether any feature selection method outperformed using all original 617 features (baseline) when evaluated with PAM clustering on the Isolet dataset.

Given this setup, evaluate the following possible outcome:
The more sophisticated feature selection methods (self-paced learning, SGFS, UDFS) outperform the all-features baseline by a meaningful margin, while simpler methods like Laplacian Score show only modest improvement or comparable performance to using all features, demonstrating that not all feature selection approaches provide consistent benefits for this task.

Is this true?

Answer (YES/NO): NO